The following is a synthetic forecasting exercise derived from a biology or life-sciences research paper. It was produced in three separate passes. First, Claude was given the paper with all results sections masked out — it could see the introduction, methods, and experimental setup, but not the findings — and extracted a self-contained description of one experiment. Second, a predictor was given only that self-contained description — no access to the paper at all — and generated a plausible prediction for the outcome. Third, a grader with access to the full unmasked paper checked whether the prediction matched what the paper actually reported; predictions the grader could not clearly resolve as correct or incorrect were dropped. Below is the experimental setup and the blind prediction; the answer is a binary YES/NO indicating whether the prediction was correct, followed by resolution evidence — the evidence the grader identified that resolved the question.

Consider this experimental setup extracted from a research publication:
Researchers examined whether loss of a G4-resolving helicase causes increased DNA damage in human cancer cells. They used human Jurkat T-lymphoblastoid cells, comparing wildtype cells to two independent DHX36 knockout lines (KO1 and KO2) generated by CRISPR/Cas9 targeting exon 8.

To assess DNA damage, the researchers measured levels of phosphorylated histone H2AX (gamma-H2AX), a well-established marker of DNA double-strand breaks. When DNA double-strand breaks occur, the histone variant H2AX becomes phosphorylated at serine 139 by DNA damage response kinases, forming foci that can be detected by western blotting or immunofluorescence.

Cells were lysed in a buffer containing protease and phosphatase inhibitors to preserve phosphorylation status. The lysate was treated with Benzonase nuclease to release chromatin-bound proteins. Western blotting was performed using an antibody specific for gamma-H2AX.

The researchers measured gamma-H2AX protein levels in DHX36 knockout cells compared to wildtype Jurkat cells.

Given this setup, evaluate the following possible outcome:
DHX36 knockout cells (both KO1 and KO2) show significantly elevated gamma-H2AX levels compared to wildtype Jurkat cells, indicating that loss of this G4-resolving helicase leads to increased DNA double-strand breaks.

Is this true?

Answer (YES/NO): YES